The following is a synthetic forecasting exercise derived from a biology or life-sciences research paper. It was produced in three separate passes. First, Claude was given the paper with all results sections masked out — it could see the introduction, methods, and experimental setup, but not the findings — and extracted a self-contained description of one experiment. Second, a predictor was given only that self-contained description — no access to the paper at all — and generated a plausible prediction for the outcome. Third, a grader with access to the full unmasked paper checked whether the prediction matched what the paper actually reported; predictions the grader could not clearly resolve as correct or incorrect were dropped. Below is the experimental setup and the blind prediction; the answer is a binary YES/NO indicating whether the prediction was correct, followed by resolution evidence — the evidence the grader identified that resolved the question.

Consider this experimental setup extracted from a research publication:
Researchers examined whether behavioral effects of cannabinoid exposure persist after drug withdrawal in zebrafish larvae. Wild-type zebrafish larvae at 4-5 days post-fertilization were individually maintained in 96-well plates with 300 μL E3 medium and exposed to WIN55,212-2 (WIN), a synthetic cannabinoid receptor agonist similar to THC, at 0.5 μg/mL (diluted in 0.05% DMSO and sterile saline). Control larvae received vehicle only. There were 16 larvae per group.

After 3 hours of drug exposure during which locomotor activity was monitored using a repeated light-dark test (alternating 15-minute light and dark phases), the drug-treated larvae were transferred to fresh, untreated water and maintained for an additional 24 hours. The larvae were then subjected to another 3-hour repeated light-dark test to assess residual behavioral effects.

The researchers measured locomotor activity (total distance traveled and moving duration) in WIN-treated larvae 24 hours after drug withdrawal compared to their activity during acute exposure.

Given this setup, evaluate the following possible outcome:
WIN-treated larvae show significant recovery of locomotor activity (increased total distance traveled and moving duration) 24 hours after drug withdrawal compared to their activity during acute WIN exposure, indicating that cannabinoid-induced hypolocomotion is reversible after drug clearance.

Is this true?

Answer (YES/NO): YES